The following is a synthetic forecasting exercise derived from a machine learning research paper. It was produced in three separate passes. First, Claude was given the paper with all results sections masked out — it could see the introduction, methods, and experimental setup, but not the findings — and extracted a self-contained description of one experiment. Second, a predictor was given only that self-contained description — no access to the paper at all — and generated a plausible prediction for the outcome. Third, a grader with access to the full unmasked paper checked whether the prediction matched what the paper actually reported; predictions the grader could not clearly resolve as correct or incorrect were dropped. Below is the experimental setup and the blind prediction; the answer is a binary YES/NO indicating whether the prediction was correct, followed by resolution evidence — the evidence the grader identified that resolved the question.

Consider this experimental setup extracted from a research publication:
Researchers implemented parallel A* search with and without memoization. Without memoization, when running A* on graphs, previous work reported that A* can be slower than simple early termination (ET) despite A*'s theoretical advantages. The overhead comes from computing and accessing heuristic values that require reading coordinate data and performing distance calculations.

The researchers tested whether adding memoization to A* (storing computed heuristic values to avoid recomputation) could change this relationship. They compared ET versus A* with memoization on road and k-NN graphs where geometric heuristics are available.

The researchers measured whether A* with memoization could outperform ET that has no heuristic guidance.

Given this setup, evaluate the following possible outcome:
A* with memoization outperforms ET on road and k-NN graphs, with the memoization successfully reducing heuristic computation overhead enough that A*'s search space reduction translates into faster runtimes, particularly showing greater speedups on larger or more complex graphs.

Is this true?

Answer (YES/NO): NO